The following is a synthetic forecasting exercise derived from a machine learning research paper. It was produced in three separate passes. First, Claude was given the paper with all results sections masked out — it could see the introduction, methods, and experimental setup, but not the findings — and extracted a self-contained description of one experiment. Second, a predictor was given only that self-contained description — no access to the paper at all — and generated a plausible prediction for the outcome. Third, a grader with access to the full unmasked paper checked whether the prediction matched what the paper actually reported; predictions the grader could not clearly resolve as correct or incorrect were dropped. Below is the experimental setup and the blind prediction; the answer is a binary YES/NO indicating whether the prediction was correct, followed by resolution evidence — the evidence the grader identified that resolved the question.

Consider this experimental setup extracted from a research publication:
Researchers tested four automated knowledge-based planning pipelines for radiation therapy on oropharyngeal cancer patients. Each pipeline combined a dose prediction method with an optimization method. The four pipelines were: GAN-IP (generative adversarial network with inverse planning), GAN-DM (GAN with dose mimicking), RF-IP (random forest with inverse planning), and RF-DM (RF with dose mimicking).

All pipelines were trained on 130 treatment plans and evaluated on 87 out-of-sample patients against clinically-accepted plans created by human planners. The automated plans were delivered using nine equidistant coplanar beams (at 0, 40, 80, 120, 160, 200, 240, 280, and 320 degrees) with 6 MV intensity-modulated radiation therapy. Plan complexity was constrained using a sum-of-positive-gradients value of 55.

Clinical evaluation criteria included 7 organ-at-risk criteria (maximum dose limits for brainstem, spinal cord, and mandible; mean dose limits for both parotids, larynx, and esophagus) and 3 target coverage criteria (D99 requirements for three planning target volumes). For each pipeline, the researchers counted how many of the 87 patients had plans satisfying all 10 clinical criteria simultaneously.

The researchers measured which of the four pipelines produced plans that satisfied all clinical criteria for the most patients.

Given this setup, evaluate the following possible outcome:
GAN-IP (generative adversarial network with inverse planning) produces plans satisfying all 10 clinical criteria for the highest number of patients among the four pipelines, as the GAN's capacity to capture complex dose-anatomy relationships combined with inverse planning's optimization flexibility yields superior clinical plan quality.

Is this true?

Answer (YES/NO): YES